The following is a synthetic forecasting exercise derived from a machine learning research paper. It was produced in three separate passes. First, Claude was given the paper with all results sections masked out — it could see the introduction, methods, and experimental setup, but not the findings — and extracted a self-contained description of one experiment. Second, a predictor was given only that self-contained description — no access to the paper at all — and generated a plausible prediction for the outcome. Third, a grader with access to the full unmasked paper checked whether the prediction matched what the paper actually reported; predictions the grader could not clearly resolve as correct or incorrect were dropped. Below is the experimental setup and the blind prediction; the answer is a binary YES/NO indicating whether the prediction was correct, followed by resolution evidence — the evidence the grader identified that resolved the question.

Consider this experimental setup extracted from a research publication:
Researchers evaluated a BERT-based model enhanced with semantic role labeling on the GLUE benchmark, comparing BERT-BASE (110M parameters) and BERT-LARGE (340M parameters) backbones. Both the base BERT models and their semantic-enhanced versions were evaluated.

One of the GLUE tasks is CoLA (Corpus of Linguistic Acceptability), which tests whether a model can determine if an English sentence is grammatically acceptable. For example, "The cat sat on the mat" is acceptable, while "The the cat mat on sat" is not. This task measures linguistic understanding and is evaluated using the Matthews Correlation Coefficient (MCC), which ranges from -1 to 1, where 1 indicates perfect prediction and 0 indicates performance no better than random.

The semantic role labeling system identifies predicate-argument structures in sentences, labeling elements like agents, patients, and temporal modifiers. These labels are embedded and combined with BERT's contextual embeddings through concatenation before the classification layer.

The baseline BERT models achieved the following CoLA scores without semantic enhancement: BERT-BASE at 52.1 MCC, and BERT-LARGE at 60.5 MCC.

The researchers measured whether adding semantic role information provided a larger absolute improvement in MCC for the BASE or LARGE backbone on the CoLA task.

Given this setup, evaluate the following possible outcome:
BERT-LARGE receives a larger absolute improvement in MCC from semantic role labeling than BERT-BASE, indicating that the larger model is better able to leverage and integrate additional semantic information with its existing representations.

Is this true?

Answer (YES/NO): NO